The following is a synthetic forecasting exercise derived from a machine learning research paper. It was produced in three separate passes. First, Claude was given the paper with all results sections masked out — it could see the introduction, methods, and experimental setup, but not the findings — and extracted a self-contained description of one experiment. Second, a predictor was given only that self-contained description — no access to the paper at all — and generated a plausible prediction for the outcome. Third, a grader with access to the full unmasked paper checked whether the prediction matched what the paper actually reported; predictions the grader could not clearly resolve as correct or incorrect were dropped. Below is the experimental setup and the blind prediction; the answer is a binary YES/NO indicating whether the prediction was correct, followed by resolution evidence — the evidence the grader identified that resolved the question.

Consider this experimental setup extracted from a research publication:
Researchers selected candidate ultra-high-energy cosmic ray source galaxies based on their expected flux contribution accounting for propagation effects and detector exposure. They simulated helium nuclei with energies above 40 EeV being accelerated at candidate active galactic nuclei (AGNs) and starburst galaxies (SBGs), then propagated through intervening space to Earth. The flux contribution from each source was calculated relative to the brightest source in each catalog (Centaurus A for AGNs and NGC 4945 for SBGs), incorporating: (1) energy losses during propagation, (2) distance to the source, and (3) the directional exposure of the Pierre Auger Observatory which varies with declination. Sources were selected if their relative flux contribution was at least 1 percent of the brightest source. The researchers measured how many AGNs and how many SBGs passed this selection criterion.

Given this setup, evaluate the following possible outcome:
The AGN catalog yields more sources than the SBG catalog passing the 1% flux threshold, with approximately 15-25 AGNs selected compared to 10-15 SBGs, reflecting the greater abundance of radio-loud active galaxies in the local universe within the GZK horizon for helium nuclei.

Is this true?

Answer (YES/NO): NO